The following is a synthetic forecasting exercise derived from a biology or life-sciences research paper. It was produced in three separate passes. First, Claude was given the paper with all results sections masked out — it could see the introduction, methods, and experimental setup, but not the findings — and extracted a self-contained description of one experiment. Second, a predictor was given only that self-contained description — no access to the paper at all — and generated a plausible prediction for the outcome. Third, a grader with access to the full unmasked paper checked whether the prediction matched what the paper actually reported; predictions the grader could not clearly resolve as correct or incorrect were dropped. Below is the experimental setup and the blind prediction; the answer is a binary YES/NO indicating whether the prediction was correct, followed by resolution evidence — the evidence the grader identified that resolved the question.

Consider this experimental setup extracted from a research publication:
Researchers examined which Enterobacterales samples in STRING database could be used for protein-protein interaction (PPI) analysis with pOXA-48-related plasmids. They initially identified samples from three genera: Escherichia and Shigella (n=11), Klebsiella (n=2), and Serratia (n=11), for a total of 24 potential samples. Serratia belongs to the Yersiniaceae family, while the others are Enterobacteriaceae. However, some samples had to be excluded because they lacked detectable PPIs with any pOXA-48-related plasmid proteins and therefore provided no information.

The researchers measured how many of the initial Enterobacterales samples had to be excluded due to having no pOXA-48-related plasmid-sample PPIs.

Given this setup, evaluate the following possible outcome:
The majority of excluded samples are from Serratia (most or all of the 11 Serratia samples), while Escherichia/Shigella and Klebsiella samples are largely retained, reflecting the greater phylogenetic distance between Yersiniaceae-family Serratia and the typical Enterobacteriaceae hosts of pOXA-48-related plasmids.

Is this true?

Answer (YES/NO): NO